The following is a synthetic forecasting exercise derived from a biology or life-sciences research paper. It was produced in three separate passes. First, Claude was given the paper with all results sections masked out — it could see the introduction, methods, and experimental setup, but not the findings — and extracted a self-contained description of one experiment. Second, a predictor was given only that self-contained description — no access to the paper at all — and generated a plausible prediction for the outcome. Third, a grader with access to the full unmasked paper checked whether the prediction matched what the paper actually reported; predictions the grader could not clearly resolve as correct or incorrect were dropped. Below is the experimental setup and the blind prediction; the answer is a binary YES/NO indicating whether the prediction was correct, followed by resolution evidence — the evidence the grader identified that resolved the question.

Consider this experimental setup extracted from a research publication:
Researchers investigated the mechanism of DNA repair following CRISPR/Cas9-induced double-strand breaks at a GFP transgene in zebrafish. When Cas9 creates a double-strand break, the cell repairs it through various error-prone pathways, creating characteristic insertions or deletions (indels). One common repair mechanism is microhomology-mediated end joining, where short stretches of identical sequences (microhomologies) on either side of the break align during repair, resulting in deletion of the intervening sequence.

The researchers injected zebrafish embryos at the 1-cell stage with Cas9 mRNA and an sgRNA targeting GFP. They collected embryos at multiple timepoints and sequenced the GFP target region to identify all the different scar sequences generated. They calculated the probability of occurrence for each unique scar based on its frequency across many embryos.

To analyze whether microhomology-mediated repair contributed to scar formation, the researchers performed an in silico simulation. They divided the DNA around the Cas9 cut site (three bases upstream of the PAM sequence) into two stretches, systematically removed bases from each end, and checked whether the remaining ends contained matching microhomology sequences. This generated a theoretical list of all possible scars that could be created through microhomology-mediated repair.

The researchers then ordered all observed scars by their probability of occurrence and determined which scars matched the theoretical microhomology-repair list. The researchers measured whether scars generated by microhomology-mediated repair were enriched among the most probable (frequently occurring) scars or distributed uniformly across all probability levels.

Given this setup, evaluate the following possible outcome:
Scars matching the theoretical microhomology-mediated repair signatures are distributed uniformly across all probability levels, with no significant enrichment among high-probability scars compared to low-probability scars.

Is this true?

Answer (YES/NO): NO